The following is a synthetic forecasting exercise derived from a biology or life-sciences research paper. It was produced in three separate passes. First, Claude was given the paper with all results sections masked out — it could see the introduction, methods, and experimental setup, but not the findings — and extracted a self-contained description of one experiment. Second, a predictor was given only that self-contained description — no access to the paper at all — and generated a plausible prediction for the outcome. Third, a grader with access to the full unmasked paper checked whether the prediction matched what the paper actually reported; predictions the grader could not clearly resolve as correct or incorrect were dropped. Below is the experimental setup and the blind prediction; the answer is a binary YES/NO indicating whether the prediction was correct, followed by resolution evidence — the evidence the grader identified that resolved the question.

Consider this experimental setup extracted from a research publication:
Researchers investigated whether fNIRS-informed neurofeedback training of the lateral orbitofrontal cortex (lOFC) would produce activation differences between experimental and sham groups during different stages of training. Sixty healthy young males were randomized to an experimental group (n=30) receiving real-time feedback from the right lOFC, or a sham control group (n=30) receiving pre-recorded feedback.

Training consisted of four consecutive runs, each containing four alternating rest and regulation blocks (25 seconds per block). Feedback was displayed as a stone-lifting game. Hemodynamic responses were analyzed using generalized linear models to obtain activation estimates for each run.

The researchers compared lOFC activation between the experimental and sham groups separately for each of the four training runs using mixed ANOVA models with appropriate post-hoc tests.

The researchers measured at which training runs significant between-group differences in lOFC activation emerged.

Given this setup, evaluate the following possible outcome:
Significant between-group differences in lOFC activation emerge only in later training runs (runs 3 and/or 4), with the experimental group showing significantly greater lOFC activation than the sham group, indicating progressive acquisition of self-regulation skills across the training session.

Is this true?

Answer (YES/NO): YES